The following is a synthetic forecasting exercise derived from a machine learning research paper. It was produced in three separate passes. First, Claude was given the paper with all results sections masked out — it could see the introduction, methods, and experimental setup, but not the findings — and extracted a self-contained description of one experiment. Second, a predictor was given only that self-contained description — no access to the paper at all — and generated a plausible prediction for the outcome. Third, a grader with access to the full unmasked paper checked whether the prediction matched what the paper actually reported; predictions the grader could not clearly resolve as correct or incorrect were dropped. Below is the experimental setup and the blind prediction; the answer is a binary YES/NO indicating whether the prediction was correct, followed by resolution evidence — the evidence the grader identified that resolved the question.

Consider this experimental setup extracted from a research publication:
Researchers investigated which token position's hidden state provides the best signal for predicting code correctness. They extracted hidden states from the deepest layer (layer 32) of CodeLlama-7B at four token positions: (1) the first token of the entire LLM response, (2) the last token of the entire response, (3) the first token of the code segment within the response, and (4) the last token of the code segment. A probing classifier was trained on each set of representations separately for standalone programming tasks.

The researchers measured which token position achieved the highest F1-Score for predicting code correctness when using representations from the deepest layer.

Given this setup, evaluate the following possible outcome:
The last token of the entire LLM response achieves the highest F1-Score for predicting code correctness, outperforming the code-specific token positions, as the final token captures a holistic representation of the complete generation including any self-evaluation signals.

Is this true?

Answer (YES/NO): NO